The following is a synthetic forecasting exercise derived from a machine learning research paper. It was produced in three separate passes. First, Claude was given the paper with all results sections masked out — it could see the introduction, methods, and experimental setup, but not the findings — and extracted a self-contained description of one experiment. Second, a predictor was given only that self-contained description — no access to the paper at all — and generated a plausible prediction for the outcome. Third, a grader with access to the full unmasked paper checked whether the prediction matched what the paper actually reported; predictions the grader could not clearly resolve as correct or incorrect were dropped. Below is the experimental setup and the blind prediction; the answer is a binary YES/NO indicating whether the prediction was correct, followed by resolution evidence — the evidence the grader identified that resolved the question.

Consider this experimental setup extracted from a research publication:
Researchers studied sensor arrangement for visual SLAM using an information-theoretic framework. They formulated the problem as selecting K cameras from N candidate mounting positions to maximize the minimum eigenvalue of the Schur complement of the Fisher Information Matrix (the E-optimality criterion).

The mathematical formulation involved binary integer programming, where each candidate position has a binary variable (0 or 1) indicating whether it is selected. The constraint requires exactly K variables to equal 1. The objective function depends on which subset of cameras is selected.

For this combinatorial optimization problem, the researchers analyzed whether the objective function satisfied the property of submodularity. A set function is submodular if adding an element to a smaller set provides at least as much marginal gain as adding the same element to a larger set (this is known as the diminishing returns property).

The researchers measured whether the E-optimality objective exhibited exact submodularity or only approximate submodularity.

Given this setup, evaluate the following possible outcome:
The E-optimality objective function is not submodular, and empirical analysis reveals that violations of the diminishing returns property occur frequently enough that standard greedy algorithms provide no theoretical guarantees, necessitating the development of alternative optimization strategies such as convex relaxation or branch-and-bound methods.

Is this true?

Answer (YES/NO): NO